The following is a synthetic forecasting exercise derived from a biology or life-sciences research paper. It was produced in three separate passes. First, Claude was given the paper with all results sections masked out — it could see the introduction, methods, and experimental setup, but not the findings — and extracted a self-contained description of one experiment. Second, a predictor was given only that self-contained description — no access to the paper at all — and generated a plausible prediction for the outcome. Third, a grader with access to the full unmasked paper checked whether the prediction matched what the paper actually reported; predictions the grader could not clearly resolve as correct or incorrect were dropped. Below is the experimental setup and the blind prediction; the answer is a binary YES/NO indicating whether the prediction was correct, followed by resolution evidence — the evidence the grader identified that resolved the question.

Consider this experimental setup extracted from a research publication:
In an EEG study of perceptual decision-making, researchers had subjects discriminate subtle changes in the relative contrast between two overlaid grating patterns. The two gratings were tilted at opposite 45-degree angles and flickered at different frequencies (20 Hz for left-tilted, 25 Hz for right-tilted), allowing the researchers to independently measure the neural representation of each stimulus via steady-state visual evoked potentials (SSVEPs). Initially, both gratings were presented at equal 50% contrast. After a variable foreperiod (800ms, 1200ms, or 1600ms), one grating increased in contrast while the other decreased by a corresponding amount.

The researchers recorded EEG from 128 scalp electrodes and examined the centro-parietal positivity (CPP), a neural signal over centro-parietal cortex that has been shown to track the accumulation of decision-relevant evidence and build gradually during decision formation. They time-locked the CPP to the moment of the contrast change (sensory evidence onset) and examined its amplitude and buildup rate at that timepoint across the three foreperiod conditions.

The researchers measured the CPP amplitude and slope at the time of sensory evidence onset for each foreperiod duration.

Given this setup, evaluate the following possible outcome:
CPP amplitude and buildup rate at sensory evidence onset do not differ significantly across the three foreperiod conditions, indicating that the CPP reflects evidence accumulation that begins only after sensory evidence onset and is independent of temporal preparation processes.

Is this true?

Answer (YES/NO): NO